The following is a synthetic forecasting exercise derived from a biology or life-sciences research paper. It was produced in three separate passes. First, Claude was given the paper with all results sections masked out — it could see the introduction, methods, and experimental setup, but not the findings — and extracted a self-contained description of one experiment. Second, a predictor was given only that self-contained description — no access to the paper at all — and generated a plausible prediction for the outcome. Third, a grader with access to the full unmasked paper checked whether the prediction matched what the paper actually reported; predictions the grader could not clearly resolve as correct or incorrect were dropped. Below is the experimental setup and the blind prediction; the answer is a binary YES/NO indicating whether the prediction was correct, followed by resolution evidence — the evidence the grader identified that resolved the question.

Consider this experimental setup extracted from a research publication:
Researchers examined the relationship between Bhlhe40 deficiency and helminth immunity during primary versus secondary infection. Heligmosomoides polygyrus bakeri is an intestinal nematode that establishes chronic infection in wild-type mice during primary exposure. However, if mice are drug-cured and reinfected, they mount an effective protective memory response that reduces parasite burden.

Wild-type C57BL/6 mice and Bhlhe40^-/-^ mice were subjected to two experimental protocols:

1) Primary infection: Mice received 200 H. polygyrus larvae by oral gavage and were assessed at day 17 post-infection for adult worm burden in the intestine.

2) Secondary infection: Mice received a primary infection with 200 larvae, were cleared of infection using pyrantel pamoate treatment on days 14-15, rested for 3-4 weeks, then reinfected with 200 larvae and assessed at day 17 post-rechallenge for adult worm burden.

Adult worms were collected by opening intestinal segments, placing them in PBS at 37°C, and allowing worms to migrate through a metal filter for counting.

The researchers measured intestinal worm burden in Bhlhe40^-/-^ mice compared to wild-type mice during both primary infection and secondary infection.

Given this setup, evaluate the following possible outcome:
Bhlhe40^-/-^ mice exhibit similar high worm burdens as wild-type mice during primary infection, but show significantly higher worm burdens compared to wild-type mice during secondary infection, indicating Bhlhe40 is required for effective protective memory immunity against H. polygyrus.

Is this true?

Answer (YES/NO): NO